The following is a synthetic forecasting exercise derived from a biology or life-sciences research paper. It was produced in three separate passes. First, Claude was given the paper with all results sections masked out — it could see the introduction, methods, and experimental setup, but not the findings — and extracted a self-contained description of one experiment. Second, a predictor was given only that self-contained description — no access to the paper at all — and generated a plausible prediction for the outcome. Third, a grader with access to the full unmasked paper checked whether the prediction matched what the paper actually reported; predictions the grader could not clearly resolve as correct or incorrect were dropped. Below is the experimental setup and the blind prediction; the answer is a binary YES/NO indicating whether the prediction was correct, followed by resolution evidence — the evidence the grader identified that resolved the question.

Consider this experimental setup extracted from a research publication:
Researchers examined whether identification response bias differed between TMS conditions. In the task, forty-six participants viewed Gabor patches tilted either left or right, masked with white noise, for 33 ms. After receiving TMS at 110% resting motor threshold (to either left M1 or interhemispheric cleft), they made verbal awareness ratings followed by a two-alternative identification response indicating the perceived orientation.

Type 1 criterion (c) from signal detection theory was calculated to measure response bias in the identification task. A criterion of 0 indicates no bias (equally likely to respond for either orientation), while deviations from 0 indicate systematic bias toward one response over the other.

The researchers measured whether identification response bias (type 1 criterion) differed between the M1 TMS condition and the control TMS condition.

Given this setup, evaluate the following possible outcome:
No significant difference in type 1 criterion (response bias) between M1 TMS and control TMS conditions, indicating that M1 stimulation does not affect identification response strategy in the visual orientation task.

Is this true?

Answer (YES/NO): YES